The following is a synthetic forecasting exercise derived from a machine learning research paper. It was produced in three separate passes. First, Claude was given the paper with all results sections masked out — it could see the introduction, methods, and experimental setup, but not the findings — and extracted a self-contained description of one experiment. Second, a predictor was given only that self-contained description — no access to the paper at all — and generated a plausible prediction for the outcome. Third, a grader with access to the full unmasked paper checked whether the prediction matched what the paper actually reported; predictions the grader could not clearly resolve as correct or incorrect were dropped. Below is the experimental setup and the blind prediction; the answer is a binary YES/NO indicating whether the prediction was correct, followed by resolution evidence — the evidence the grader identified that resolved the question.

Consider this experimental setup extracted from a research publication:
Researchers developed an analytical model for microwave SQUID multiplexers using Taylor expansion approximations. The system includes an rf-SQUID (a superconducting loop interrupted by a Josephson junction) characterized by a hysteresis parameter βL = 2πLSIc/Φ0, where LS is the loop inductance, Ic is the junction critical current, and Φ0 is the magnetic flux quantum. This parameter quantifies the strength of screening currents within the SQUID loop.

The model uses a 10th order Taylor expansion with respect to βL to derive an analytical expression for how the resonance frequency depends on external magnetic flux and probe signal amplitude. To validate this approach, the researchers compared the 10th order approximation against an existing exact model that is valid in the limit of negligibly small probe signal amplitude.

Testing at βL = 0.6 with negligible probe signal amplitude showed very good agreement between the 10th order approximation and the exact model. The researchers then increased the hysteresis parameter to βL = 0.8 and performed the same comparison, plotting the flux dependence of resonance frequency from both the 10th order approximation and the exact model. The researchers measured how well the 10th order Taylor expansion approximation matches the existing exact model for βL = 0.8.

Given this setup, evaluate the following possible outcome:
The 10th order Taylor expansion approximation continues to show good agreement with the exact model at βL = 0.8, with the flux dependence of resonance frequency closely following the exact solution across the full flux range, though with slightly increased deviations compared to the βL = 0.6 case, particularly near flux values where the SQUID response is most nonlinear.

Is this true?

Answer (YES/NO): NO